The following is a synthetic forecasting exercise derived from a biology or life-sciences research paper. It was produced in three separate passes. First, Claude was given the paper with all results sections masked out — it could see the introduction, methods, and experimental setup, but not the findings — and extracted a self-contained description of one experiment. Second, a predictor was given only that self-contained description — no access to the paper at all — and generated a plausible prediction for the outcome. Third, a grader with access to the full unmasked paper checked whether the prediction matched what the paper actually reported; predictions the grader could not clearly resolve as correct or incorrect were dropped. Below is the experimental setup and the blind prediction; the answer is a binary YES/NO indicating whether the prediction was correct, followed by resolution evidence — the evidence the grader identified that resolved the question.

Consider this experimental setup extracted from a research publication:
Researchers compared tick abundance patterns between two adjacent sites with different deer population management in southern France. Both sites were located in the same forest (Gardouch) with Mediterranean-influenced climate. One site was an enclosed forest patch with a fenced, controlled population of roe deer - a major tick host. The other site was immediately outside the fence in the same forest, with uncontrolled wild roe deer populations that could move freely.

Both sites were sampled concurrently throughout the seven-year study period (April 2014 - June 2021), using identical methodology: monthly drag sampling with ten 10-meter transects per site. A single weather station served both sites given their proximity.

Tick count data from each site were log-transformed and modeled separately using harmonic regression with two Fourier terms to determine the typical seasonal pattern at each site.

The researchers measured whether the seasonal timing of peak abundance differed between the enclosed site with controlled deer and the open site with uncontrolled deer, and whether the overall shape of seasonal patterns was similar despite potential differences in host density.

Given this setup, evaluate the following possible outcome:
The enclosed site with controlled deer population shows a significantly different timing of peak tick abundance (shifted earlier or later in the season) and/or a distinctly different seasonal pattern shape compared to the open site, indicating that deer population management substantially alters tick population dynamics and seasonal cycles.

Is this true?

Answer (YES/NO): NO